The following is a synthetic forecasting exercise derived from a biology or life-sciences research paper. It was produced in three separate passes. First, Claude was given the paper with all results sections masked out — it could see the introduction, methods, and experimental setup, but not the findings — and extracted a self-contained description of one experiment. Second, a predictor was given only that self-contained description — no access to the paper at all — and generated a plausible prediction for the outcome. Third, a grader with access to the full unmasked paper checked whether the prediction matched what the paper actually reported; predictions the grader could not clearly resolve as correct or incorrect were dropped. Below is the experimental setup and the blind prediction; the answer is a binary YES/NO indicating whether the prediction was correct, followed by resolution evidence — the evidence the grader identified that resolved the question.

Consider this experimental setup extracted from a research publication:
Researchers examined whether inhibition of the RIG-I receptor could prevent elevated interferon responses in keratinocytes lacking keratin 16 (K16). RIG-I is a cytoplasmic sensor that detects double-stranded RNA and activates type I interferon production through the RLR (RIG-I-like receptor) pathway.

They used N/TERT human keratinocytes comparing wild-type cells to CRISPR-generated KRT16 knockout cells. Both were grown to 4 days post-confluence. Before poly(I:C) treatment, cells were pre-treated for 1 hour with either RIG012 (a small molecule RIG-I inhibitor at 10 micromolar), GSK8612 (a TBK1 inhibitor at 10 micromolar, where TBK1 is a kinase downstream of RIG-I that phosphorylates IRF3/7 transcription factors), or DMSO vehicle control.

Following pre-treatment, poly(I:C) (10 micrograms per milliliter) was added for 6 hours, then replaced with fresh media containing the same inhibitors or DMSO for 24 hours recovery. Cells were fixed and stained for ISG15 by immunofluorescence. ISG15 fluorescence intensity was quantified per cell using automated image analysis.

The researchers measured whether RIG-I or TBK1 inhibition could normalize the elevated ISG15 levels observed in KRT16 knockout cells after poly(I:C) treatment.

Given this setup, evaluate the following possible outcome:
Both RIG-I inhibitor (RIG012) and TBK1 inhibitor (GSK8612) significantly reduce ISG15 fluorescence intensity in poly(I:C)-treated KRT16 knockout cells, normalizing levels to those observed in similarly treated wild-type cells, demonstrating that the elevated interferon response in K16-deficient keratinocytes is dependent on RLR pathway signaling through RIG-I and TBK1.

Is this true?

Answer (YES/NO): NO